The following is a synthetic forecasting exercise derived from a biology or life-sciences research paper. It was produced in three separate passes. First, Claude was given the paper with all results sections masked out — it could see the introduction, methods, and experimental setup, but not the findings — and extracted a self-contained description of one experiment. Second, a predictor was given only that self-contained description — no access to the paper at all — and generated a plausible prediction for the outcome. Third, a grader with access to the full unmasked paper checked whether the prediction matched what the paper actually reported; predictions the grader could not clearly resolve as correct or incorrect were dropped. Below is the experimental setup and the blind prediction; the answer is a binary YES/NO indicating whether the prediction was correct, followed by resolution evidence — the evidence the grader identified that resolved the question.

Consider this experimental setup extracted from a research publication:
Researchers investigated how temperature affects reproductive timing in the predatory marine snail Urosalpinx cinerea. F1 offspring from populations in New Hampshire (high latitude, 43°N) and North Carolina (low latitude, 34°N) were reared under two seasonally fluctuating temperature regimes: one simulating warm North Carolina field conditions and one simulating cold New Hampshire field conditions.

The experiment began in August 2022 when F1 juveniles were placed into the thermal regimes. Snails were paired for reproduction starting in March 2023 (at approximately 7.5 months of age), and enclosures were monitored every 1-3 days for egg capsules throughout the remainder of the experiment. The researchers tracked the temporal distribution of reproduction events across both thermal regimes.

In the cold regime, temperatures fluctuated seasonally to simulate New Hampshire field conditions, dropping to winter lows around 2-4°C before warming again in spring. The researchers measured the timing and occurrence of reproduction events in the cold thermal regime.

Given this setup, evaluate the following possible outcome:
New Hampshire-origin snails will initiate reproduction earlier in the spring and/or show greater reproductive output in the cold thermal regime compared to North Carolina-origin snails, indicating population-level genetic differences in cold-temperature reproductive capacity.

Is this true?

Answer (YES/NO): NO